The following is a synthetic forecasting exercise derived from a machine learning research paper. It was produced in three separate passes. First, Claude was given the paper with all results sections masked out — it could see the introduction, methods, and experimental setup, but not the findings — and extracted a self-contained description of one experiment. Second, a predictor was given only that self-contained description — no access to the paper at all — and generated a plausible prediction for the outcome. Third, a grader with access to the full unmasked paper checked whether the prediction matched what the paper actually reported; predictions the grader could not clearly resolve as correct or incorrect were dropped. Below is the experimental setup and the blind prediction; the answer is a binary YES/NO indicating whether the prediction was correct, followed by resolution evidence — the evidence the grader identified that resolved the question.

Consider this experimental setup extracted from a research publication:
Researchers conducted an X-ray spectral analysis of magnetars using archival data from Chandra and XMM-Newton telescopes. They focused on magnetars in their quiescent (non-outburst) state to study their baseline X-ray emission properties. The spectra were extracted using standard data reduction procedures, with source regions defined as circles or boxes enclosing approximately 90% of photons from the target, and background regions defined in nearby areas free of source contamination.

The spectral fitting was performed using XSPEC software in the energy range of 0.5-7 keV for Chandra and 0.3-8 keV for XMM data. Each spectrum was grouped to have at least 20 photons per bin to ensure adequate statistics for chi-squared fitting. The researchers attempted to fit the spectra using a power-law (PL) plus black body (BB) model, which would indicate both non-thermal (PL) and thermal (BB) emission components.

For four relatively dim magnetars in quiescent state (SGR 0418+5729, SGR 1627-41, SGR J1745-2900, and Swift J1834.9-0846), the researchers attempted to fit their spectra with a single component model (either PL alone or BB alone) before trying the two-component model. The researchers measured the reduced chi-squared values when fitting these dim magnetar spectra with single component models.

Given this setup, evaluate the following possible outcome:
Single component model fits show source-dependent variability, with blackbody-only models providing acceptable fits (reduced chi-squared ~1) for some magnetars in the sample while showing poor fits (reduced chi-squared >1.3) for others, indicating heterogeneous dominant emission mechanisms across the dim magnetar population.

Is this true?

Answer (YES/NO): NO